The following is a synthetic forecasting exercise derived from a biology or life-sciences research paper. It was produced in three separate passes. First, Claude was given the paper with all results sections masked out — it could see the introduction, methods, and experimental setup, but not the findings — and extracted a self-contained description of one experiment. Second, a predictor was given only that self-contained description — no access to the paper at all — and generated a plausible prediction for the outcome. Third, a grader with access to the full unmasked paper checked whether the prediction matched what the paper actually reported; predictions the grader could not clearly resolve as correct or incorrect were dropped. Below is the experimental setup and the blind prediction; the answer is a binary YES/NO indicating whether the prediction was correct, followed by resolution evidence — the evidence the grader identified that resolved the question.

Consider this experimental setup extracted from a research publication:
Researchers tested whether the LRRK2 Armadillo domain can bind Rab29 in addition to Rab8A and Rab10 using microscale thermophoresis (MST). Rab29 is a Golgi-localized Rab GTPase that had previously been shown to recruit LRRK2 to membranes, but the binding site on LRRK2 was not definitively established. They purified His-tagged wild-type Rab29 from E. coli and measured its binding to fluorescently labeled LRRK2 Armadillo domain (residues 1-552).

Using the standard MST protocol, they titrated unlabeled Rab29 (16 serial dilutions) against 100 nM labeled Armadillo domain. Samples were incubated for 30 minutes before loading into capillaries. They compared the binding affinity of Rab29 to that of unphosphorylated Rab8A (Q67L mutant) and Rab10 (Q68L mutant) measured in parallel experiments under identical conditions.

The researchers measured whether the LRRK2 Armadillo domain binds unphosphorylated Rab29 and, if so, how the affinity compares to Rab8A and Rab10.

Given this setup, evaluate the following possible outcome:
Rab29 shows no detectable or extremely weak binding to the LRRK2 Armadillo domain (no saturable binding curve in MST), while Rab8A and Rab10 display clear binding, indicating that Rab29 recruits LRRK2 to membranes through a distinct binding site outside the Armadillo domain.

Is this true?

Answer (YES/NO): NO